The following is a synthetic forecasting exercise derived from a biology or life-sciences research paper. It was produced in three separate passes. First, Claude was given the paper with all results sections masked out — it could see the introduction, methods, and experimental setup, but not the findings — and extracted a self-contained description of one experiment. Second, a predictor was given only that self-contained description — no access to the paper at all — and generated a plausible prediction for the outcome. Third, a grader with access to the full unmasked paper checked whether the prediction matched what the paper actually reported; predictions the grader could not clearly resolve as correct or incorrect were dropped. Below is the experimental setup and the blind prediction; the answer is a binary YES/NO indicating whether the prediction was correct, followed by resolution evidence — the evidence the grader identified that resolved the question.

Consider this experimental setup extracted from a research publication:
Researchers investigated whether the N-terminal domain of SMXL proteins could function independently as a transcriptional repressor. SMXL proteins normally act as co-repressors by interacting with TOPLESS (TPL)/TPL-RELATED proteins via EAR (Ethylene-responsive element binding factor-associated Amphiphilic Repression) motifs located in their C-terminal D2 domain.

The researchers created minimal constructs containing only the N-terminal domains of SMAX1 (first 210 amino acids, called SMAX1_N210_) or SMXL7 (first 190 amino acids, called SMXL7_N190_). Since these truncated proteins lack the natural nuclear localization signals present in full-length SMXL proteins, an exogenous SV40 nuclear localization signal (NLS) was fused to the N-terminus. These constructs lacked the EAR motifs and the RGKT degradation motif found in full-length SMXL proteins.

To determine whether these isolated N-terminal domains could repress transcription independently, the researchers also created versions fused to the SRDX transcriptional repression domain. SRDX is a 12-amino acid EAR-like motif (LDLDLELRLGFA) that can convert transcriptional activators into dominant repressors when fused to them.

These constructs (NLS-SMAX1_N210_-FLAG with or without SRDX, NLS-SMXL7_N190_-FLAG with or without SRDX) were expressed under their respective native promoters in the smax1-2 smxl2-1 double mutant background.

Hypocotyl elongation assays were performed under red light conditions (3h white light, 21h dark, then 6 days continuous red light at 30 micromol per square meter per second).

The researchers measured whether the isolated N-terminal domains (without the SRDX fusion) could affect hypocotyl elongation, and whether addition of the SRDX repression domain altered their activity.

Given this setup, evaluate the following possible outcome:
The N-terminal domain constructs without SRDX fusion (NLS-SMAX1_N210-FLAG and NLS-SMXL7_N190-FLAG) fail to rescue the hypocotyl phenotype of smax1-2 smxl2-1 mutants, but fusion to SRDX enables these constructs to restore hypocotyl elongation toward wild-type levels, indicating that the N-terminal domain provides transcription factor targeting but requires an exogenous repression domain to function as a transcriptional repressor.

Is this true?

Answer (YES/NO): NO